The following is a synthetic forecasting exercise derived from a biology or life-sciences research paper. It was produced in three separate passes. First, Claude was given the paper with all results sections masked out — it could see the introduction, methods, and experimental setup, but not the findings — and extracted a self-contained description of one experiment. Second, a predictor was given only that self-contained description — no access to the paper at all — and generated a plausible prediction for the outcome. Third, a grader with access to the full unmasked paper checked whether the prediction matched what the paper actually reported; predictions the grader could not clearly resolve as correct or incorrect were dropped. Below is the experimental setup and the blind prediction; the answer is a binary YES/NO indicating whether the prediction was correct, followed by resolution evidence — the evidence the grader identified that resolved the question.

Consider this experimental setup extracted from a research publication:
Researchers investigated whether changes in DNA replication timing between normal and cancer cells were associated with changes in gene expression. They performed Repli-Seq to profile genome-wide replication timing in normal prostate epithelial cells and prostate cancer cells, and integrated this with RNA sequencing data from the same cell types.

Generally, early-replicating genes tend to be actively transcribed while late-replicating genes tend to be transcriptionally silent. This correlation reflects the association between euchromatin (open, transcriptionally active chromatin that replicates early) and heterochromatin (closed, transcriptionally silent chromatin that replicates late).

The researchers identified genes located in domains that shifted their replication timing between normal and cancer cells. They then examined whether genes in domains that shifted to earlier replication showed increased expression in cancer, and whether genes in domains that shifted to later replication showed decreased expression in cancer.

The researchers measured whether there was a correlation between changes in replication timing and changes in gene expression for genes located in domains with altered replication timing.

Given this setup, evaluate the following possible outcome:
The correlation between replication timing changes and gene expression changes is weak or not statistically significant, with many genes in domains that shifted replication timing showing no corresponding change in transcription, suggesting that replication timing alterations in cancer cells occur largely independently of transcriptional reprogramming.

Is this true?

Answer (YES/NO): NO